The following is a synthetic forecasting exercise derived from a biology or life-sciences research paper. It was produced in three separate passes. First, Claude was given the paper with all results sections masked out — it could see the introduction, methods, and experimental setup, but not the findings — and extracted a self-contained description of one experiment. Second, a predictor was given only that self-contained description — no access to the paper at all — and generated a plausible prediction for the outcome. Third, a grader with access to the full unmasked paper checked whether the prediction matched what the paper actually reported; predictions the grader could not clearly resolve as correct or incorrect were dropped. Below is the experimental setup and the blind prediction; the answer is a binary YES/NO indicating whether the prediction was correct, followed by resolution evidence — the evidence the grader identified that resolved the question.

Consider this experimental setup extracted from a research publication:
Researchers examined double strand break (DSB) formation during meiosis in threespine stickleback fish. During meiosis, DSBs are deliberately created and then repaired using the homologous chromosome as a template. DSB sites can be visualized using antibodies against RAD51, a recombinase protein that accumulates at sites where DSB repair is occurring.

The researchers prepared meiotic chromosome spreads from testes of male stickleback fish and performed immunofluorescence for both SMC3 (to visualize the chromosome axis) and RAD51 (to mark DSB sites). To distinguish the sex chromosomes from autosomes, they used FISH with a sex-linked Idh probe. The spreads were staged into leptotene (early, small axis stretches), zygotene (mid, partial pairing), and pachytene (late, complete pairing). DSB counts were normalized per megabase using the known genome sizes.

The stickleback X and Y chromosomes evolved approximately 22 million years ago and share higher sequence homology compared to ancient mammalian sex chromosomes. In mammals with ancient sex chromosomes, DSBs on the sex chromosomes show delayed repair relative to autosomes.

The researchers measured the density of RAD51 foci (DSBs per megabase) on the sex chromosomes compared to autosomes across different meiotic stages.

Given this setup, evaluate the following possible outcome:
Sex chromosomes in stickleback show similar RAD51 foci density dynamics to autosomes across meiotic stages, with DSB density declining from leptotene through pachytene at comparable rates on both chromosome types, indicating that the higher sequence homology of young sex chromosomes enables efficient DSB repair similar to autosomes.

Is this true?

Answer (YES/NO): NO